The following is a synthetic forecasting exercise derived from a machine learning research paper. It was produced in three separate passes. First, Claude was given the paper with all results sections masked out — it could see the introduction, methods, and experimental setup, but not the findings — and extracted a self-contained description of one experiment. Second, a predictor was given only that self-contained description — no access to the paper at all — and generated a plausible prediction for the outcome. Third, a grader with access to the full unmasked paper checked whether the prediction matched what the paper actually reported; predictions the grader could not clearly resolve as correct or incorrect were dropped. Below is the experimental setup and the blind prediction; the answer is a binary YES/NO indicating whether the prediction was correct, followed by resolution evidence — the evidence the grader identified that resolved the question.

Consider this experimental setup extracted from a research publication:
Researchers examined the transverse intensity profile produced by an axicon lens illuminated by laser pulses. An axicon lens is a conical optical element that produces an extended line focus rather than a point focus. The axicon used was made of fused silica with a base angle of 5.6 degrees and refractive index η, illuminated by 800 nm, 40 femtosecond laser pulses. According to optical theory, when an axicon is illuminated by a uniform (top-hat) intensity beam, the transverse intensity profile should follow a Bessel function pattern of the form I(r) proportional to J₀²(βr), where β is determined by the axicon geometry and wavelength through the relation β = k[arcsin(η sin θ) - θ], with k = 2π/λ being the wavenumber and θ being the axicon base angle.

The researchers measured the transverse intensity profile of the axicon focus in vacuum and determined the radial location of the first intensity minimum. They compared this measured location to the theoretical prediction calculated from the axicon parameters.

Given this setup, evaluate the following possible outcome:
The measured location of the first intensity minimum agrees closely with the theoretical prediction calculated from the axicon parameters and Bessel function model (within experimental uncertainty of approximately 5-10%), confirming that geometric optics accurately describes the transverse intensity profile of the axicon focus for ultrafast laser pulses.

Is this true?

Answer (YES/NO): YES